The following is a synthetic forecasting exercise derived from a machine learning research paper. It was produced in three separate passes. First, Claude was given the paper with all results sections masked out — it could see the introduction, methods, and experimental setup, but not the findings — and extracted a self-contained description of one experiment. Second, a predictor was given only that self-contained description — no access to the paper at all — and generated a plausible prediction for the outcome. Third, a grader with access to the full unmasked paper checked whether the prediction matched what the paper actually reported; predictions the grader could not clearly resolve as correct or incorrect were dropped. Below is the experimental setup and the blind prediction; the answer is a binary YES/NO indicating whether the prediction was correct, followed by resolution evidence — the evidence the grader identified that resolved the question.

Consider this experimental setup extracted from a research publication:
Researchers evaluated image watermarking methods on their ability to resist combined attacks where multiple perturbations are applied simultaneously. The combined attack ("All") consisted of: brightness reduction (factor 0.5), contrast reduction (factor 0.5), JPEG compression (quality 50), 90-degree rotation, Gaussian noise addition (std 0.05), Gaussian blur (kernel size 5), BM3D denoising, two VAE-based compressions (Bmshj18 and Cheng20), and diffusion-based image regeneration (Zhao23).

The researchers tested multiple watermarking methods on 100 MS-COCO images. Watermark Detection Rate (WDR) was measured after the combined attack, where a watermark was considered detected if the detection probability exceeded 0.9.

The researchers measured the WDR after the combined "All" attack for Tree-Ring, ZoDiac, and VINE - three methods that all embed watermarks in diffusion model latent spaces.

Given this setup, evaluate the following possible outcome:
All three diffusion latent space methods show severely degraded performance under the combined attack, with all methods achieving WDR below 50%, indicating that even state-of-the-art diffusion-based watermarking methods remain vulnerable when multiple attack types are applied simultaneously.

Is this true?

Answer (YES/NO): YES